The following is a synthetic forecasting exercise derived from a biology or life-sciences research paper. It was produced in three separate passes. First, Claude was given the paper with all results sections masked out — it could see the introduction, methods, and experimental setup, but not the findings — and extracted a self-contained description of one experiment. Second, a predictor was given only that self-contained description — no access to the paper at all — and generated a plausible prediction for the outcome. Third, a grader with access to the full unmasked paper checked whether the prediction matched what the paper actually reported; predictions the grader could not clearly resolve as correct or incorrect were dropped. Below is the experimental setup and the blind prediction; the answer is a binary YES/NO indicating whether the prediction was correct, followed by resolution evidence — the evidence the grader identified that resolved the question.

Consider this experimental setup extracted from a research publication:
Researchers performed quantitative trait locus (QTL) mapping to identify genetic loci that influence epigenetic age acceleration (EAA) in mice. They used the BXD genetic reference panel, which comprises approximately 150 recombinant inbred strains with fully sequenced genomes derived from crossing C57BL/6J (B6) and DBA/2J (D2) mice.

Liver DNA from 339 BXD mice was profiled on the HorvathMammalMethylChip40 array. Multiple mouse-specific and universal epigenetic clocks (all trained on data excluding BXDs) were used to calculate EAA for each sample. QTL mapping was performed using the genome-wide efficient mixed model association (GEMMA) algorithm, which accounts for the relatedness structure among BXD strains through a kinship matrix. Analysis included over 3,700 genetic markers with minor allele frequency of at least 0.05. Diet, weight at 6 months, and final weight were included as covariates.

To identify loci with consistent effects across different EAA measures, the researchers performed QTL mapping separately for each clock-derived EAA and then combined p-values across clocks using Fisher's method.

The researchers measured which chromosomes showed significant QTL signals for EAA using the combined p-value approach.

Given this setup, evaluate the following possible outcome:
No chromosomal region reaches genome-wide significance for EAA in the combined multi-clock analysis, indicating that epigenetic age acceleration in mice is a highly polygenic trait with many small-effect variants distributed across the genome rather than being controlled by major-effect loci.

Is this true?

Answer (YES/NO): NO